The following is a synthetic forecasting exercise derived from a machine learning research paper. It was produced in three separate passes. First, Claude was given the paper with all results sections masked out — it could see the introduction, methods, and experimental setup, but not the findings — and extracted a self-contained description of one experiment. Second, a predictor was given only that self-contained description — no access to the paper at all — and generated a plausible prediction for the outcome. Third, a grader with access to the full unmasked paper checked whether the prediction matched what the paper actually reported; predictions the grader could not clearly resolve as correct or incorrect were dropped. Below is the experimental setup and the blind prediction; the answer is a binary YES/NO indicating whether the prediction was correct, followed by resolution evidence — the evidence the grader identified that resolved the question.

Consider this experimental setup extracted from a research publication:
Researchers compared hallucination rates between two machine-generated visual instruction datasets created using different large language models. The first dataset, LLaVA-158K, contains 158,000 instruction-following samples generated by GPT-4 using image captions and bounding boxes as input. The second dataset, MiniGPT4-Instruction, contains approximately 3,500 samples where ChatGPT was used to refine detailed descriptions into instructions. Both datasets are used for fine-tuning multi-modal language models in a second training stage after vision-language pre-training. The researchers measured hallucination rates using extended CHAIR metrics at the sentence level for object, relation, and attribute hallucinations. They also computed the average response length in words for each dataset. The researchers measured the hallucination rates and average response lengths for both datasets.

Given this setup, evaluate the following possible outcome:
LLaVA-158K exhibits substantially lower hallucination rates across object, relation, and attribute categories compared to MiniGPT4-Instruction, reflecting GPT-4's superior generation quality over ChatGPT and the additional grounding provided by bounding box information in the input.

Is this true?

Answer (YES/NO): NO